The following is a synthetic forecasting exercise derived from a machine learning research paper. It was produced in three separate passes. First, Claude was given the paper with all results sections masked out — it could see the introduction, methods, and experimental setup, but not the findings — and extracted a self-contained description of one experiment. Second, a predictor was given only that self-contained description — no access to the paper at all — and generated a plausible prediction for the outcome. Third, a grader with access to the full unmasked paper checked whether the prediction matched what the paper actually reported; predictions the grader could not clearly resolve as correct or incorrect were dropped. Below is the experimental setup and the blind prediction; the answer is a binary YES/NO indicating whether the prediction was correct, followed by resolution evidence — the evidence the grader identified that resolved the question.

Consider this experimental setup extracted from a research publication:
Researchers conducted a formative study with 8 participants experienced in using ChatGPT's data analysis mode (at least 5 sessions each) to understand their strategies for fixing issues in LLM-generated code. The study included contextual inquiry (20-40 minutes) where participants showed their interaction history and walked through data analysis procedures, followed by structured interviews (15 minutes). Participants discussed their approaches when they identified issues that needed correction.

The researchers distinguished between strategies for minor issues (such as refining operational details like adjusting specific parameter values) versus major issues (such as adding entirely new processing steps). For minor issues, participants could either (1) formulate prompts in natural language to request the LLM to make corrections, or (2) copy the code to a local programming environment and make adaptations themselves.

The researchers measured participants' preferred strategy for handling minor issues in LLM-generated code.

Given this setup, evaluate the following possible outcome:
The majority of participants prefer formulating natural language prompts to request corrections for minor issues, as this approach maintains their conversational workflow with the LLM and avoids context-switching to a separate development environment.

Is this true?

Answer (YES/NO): NO